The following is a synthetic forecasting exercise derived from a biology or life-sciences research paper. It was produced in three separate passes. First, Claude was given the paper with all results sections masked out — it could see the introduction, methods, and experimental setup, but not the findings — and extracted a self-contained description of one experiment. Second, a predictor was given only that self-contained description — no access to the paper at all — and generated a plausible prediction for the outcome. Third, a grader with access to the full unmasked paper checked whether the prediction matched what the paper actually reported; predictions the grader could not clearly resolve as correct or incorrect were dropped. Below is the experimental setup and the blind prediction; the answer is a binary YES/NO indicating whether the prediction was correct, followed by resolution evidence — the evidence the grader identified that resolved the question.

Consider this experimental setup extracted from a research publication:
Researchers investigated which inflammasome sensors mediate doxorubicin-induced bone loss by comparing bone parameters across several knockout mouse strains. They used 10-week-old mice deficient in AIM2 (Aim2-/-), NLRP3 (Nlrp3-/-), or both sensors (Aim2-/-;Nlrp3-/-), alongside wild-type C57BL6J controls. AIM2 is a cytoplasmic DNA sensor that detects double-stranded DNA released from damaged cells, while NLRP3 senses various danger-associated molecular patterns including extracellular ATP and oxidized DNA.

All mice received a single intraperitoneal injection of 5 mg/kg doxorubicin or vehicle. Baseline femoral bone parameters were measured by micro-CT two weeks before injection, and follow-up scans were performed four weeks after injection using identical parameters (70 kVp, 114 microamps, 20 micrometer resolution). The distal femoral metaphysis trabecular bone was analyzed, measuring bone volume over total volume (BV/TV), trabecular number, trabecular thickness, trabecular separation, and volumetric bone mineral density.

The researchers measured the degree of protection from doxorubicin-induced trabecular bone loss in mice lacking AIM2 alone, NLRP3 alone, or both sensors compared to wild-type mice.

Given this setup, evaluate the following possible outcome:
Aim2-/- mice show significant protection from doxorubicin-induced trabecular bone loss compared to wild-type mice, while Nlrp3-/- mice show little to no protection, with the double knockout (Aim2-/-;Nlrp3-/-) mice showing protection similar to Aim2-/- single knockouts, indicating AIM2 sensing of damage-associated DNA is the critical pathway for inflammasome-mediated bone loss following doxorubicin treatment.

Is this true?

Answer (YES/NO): YES